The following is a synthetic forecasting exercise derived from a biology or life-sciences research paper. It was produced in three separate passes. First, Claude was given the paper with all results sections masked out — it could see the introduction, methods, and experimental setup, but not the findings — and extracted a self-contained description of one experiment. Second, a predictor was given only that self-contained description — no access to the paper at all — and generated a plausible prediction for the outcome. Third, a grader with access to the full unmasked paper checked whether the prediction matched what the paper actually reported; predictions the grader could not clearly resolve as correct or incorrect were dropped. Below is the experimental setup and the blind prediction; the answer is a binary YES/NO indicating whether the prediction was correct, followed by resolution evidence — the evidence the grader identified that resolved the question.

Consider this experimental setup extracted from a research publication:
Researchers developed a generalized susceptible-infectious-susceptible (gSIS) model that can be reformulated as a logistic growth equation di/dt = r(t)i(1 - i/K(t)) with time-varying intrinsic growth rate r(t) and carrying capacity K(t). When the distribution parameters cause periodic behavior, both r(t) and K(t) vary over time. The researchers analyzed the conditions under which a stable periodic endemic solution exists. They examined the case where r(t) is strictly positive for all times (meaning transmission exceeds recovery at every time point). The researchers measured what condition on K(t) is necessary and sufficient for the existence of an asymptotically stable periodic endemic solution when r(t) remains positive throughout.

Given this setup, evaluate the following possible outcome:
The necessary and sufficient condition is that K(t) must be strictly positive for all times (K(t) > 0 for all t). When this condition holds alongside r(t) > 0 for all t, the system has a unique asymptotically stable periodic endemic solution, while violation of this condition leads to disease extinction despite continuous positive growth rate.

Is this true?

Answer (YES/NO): NO